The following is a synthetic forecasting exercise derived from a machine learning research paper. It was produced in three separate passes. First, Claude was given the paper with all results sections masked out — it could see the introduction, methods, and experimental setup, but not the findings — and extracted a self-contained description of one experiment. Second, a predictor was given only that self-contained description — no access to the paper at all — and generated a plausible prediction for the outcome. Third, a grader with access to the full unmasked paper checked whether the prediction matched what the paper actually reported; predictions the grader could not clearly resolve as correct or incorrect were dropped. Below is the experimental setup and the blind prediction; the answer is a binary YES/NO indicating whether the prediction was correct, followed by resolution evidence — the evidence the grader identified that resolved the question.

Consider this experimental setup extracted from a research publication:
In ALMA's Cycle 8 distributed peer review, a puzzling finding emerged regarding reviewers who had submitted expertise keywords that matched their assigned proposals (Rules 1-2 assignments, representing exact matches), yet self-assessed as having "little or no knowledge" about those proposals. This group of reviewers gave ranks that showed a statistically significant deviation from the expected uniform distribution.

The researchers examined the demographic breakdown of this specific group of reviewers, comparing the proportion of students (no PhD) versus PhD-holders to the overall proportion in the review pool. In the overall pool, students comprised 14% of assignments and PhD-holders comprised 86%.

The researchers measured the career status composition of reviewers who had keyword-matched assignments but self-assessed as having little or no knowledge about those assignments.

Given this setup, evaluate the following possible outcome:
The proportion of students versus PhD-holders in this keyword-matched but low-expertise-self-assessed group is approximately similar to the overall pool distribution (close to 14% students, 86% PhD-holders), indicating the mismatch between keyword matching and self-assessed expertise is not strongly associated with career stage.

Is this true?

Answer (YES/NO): NO